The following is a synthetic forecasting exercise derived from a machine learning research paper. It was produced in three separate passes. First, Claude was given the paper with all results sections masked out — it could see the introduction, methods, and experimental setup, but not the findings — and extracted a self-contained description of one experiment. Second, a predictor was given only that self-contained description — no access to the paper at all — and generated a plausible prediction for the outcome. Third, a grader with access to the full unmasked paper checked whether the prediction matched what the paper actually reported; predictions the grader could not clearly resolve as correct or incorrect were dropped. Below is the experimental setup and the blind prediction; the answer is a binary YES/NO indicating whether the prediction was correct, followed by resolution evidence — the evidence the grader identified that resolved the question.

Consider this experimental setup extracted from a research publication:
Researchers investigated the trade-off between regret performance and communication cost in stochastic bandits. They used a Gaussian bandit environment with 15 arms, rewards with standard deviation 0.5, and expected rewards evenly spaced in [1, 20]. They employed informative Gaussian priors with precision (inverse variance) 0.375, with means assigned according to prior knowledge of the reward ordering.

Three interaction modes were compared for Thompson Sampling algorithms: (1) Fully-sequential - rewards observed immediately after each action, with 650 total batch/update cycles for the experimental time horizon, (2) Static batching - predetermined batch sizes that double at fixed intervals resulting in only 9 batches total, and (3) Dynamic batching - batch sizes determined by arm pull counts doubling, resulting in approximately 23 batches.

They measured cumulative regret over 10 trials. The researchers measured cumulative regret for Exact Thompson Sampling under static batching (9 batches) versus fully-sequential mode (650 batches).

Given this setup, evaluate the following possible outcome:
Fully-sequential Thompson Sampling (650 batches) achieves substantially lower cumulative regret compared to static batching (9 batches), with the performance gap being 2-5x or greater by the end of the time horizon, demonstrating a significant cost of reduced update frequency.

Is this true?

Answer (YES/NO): NO